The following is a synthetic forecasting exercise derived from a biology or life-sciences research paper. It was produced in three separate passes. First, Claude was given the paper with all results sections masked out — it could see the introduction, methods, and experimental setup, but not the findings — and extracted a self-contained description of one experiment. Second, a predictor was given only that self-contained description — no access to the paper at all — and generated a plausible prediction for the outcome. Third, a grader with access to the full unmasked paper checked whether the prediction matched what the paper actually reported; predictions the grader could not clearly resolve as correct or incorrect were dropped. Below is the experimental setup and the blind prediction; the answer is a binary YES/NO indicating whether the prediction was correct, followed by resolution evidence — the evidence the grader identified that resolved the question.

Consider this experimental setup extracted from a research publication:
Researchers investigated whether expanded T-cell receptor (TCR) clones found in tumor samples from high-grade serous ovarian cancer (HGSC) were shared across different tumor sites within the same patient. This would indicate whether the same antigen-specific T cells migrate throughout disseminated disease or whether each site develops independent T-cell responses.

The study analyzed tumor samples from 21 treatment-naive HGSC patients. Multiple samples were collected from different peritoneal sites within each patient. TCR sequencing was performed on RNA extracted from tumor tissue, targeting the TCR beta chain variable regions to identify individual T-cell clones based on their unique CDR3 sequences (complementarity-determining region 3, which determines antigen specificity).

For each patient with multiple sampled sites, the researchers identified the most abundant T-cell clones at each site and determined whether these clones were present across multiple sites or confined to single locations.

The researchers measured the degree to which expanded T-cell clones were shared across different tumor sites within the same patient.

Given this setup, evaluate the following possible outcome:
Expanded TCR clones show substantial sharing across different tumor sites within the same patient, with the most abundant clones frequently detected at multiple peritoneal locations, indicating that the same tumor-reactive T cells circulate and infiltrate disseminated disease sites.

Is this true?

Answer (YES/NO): YES